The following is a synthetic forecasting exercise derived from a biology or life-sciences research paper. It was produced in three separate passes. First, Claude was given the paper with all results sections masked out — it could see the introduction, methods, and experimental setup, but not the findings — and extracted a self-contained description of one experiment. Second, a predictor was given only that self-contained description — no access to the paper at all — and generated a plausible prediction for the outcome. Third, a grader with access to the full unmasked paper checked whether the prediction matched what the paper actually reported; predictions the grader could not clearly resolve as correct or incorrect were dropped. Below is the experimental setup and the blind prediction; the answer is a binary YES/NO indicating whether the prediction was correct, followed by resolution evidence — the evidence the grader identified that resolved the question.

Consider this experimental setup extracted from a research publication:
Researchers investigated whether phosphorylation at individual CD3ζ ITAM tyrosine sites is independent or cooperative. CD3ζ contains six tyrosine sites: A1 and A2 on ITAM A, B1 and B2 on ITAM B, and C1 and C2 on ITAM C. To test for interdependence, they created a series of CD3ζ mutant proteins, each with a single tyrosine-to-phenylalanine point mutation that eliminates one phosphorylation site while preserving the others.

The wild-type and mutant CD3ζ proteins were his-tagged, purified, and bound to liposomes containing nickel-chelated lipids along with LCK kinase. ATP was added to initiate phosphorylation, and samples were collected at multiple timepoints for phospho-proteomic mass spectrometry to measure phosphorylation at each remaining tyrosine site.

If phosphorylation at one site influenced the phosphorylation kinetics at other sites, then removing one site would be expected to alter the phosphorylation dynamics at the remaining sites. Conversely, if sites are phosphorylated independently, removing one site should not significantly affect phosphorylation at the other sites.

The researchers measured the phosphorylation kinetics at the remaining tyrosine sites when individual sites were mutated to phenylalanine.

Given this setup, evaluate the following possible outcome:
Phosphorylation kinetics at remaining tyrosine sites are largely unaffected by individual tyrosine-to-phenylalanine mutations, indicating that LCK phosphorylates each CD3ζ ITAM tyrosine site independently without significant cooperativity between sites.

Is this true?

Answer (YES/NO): YES